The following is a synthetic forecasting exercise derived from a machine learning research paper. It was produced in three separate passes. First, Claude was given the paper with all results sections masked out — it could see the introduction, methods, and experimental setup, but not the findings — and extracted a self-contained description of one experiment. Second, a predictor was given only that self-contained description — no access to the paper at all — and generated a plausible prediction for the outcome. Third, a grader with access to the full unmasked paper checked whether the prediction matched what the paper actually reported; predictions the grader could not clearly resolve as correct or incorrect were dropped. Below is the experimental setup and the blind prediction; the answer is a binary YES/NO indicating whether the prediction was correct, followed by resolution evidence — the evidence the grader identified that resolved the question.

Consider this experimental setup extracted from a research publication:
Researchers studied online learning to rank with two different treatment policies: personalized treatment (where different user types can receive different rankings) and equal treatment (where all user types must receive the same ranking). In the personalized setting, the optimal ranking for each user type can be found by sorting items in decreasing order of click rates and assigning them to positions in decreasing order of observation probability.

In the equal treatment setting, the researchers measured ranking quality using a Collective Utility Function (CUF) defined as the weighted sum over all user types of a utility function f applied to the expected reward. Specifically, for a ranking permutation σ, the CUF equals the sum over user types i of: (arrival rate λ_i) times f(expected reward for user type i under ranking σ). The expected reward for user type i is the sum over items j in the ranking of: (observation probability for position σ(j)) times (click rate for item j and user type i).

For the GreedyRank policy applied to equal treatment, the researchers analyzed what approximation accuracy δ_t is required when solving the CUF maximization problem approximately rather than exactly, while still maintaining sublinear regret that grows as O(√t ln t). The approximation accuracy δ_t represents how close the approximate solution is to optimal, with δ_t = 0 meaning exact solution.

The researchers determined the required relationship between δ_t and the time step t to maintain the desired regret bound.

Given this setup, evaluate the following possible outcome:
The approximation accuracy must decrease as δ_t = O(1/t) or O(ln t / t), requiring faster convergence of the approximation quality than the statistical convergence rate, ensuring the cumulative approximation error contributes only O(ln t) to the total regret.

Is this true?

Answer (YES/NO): YES